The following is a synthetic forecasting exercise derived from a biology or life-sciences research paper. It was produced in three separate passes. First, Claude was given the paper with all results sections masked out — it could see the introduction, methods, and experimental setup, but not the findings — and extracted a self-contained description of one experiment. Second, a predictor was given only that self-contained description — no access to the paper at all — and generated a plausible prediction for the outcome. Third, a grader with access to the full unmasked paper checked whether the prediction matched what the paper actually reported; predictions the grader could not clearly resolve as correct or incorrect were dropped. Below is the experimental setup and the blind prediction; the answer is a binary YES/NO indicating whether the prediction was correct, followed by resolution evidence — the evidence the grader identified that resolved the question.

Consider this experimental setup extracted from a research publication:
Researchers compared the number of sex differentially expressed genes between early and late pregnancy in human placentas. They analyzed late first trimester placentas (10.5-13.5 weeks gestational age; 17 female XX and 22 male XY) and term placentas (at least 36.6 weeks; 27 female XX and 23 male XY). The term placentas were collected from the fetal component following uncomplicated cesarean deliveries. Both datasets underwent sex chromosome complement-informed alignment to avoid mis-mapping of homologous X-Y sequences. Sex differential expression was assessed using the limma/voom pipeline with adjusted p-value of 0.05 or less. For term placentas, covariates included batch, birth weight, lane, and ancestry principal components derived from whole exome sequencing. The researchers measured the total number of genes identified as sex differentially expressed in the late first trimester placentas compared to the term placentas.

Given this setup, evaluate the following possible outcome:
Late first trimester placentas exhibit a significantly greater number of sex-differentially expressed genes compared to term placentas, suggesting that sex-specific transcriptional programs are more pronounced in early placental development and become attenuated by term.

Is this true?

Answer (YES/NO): YES